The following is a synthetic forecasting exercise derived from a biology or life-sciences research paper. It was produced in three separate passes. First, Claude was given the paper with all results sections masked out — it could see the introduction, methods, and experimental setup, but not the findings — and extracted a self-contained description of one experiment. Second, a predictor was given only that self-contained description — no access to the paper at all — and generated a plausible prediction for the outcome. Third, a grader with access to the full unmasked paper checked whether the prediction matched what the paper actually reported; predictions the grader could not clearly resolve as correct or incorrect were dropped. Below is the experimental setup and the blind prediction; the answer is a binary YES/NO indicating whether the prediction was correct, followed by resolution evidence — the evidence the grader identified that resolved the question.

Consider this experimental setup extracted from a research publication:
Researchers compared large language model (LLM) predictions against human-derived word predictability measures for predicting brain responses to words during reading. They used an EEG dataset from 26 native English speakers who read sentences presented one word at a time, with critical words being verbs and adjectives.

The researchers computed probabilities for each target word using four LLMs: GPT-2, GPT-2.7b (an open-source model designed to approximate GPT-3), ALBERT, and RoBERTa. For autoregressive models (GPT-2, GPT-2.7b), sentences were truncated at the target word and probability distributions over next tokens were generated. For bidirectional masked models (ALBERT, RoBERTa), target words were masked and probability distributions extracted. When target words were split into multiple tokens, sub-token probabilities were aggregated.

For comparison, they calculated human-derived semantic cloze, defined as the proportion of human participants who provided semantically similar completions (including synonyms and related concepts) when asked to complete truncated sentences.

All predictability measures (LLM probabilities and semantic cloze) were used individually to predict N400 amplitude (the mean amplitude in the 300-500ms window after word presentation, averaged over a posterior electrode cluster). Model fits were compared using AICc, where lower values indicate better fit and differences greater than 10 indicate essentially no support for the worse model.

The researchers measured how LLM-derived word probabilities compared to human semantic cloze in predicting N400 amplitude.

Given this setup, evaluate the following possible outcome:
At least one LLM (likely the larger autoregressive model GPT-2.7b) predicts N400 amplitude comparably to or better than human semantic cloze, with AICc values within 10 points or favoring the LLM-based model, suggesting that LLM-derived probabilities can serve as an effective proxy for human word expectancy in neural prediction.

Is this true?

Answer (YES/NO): NO